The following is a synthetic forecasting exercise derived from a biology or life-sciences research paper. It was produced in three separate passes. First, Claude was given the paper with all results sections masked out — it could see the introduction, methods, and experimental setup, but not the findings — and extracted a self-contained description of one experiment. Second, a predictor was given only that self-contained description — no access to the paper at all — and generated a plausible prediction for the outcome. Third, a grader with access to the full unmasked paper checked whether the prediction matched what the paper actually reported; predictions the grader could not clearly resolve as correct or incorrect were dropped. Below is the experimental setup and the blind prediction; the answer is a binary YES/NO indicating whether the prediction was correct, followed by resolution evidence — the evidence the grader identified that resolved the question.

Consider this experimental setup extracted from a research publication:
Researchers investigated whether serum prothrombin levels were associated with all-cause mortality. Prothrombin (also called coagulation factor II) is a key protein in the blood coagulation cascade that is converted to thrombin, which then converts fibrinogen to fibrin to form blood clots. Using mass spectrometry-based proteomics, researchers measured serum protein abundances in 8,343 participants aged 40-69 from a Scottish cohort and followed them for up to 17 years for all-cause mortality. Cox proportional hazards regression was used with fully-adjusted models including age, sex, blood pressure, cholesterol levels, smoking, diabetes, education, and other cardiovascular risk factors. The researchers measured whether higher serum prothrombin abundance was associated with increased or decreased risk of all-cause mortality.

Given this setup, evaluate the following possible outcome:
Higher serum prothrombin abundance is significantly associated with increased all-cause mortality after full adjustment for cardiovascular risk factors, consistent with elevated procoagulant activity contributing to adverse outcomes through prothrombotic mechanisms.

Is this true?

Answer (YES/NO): NO